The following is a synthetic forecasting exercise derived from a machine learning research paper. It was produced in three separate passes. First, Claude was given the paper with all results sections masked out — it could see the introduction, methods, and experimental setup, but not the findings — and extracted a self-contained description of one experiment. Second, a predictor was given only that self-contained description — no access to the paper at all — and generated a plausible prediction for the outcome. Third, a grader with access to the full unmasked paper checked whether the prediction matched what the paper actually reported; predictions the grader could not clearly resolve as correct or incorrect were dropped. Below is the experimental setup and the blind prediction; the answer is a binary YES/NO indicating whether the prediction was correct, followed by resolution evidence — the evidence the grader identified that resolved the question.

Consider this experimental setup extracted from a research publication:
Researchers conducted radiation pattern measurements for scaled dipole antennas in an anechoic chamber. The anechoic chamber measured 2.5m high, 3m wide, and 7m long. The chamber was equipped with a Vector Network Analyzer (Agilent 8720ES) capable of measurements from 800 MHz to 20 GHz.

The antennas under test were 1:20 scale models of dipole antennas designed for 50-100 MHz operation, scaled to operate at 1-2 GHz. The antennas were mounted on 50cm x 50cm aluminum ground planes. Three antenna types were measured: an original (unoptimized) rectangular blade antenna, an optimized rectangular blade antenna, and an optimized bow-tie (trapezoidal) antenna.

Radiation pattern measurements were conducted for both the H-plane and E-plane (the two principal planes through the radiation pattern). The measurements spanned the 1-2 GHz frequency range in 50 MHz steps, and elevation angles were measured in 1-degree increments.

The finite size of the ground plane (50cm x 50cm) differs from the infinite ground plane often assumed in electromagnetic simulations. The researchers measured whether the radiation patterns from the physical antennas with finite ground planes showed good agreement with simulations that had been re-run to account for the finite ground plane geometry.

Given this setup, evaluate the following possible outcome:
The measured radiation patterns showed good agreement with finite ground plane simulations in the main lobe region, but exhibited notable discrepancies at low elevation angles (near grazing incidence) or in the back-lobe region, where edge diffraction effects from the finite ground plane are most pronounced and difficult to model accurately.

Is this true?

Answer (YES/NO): NO